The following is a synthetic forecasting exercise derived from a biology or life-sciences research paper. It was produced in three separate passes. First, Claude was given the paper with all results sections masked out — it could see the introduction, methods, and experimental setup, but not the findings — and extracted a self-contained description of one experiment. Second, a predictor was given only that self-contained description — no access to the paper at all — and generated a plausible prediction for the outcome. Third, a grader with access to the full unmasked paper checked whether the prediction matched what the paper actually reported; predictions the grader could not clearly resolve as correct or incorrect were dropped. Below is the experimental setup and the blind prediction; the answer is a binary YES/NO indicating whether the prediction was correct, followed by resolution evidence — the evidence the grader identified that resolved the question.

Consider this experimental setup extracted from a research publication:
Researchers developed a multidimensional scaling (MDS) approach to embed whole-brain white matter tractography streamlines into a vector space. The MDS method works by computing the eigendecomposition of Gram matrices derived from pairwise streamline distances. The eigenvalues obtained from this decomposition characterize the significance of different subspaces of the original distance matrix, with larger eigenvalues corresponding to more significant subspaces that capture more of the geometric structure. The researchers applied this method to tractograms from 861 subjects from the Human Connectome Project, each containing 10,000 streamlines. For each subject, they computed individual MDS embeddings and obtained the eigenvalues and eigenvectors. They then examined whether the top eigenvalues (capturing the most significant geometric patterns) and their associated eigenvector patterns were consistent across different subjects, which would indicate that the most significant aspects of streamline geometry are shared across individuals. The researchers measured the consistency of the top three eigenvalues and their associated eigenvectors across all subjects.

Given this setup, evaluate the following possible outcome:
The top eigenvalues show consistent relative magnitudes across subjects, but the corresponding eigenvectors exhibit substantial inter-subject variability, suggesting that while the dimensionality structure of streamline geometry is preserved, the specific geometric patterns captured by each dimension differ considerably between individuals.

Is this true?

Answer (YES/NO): NO